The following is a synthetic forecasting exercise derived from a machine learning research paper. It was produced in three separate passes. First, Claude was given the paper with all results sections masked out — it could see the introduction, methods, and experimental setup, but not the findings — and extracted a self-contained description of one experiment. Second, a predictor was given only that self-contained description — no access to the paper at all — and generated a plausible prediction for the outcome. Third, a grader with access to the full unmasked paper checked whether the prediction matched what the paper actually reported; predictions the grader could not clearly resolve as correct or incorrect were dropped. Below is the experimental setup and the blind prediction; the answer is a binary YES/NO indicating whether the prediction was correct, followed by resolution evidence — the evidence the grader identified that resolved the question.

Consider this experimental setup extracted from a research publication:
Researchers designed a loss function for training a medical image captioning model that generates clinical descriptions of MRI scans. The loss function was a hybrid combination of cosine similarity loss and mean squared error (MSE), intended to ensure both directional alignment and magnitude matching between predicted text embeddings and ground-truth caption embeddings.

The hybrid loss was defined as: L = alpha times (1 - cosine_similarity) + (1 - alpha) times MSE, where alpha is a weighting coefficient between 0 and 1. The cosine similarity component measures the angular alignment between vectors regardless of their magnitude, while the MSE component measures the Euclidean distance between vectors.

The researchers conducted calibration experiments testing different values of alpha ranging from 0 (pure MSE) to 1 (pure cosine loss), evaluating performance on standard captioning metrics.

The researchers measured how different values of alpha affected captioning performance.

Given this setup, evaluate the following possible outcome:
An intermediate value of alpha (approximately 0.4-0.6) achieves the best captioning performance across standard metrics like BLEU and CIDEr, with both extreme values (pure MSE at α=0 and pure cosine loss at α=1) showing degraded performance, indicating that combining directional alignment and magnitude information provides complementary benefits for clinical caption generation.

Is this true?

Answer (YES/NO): NO